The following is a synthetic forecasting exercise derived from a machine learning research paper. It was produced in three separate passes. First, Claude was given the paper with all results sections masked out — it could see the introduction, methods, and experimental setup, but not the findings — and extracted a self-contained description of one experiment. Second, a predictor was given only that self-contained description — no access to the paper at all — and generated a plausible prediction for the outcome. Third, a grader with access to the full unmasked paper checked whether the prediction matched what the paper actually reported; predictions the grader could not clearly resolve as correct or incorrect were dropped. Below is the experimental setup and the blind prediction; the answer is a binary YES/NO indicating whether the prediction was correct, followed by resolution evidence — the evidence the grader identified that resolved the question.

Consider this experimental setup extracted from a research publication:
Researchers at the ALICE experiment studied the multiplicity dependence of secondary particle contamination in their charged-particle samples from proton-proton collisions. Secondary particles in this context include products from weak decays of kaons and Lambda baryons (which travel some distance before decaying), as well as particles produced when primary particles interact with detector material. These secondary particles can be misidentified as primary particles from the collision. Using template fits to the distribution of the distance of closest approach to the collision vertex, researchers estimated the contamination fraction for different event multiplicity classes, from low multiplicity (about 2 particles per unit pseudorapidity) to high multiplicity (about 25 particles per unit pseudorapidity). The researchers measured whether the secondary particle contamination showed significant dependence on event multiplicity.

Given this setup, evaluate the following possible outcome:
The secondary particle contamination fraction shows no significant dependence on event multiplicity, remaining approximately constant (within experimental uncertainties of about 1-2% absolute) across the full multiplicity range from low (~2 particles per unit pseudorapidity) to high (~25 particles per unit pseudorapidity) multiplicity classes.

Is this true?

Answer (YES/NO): YES